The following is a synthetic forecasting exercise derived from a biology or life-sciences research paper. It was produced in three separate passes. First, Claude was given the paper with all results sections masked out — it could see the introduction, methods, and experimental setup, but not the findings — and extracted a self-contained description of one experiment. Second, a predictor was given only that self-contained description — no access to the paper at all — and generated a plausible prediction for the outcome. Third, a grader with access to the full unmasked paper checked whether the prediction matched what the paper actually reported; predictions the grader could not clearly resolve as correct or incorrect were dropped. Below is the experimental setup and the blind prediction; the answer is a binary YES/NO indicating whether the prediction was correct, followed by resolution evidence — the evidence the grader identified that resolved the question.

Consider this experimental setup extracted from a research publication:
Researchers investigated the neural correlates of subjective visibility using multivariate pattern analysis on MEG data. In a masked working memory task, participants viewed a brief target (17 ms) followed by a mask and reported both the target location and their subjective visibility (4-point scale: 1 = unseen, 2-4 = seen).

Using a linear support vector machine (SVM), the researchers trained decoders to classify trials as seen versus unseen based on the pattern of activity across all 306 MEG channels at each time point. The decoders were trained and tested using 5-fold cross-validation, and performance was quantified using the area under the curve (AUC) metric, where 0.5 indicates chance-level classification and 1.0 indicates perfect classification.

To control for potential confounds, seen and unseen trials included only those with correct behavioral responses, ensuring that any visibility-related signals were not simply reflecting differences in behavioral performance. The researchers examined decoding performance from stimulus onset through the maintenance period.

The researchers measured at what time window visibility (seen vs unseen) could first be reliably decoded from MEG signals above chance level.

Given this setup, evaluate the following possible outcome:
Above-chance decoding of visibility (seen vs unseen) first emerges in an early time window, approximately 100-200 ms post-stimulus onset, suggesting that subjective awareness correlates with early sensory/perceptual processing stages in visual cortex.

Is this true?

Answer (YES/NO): YES